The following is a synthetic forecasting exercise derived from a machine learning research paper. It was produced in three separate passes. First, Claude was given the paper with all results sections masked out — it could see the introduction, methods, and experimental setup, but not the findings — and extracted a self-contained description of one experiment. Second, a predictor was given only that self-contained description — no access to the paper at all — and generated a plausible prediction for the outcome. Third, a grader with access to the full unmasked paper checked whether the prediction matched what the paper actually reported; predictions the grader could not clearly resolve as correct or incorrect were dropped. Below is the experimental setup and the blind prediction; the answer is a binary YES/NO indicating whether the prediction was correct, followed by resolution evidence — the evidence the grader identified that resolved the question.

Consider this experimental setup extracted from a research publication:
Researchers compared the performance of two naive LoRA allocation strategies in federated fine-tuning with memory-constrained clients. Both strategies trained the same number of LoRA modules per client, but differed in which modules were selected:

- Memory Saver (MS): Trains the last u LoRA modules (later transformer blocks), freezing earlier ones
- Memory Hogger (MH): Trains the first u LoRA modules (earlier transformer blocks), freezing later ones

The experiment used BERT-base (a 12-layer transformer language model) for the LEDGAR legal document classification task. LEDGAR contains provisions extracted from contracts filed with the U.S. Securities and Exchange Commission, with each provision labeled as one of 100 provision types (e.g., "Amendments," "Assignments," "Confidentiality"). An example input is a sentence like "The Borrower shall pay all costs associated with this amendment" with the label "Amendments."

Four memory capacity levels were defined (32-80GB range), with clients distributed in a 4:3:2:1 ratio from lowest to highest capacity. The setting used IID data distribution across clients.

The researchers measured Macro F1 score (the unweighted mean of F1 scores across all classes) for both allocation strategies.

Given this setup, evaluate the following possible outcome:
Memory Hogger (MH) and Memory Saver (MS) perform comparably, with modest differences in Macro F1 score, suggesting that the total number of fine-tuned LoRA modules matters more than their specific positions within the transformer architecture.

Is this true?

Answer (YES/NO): NO